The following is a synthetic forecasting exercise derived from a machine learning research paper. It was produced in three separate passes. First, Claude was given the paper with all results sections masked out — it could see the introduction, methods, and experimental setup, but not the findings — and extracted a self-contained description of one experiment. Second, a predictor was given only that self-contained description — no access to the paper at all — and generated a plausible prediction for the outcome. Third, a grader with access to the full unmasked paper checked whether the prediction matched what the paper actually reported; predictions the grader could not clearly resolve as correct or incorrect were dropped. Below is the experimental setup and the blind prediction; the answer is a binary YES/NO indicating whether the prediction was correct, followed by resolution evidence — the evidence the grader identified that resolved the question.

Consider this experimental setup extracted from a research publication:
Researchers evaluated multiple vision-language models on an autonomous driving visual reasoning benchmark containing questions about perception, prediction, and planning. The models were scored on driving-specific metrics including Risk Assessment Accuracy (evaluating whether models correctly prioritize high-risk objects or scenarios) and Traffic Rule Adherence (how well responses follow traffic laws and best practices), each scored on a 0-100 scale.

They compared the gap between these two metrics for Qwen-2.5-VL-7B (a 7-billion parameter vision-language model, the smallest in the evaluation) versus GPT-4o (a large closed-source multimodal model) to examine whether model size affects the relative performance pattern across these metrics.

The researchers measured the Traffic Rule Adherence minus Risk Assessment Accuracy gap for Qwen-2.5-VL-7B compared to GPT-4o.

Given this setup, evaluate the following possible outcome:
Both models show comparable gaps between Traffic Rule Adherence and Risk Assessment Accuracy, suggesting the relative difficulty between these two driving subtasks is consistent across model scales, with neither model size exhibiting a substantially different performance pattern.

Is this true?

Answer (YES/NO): NO